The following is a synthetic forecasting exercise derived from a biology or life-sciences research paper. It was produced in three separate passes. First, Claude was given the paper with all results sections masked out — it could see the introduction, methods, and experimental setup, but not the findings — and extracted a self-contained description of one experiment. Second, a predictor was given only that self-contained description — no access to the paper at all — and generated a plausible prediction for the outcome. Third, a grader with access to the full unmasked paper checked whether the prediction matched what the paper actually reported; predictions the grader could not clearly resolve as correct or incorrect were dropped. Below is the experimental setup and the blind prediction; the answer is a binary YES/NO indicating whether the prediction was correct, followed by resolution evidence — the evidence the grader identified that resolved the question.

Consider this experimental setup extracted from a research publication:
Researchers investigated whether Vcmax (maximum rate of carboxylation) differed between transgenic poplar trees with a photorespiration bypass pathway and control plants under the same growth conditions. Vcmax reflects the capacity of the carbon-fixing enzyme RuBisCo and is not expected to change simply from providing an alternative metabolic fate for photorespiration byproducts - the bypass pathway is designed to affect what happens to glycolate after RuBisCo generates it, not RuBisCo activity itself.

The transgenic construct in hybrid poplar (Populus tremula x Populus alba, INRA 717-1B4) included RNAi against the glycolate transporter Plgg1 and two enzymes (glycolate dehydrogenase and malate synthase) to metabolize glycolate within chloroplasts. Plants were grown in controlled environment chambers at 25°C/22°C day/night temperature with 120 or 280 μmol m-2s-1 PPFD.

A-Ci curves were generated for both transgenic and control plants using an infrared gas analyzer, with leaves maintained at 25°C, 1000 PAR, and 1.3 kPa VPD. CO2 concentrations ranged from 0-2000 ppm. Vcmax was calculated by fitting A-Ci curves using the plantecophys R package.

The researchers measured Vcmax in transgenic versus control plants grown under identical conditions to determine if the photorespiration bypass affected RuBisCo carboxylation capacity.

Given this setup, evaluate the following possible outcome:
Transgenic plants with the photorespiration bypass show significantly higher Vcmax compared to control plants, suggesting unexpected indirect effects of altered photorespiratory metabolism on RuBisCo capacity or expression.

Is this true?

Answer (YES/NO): NO